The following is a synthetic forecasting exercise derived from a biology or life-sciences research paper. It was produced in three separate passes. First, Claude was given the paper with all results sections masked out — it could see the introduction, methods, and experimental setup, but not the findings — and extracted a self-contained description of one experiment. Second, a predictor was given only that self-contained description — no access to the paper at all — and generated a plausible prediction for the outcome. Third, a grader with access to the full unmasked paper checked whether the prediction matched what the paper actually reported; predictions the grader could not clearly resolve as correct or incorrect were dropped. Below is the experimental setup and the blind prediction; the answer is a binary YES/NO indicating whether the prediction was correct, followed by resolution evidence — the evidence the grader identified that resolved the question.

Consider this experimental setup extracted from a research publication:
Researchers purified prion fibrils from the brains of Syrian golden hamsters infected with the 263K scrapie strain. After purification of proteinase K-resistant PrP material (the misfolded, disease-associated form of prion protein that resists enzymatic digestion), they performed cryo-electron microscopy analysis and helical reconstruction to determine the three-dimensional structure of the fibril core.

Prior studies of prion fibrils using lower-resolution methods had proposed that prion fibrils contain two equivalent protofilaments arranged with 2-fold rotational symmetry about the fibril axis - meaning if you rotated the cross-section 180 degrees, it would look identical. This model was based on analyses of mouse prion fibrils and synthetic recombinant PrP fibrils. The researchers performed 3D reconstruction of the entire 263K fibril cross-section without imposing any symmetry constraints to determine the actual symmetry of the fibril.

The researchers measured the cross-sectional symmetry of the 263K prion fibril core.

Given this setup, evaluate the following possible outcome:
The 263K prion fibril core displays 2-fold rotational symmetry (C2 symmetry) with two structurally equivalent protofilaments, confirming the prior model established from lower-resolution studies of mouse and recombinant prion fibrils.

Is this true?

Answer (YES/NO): NO